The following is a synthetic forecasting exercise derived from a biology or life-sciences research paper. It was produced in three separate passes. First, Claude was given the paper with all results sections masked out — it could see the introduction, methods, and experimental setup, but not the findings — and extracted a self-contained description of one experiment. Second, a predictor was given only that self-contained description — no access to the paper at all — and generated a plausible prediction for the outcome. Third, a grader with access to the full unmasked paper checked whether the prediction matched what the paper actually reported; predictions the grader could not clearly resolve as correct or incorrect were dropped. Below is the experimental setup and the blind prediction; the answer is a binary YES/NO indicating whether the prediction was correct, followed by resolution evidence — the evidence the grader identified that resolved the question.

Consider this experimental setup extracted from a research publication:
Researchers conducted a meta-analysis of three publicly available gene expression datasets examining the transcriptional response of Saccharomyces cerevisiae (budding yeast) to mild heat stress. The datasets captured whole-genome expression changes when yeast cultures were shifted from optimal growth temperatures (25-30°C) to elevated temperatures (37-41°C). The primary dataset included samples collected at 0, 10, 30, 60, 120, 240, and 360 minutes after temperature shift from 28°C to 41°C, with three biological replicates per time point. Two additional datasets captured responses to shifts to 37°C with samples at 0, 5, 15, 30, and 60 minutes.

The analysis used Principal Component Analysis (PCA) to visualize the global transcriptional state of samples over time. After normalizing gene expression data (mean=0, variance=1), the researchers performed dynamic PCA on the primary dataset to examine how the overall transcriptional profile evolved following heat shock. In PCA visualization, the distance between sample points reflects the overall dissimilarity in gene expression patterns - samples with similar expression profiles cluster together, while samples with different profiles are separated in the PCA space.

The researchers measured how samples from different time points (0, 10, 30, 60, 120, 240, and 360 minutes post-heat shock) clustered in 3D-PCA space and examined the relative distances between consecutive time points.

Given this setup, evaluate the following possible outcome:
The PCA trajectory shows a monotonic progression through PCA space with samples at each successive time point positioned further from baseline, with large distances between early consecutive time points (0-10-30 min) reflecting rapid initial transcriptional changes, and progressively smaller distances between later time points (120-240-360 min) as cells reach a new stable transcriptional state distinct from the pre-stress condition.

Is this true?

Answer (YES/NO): NO